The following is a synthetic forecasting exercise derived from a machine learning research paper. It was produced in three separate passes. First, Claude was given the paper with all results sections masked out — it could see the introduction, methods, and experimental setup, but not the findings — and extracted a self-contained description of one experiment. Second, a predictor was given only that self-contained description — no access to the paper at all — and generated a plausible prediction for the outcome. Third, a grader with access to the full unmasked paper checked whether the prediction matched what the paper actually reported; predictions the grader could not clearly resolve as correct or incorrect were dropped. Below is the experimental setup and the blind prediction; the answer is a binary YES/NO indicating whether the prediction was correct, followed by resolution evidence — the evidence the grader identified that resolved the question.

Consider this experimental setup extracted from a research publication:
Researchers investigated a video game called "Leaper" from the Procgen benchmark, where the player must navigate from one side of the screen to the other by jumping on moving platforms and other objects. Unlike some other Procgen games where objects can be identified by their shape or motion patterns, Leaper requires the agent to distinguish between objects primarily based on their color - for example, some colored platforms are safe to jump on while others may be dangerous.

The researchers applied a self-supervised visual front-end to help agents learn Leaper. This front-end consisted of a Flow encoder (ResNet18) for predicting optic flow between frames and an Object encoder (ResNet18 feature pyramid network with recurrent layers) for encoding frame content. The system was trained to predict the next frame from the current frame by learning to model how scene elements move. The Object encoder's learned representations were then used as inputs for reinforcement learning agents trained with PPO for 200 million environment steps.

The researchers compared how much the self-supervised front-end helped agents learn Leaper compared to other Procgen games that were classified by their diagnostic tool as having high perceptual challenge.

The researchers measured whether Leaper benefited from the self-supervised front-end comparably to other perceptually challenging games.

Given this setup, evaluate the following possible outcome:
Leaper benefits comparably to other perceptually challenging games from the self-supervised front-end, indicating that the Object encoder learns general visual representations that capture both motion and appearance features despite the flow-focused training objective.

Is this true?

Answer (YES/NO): NO